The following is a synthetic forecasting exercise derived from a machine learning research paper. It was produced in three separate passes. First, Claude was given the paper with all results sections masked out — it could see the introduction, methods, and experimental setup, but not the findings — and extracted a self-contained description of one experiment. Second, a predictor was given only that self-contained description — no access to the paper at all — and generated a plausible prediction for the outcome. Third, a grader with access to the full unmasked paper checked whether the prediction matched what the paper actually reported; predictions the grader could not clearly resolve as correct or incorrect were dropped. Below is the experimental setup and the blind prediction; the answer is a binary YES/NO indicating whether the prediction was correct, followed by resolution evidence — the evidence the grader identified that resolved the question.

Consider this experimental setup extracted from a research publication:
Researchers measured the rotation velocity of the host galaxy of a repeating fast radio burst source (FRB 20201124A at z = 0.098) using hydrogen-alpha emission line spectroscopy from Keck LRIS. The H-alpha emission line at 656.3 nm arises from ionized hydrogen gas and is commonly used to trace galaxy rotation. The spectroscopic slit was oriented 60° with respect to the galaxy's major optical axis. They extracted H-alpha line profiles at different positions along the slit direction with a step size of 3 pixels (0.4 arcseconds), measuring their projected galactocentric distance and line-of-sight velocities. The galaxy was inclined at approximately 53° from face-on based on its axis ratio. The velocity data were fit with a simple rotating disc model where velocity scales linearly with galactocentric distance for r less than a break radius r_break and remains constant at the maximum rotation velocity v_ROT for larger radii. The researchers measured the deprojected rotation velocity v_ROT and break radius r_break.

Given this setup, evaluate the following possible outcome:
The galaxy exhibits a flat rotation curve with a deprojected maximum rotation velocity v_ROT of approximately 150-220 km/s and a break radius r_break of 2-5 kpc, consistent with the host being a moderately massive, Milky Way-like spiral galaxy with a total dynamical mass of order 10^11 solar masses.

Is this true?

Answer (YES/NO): NO